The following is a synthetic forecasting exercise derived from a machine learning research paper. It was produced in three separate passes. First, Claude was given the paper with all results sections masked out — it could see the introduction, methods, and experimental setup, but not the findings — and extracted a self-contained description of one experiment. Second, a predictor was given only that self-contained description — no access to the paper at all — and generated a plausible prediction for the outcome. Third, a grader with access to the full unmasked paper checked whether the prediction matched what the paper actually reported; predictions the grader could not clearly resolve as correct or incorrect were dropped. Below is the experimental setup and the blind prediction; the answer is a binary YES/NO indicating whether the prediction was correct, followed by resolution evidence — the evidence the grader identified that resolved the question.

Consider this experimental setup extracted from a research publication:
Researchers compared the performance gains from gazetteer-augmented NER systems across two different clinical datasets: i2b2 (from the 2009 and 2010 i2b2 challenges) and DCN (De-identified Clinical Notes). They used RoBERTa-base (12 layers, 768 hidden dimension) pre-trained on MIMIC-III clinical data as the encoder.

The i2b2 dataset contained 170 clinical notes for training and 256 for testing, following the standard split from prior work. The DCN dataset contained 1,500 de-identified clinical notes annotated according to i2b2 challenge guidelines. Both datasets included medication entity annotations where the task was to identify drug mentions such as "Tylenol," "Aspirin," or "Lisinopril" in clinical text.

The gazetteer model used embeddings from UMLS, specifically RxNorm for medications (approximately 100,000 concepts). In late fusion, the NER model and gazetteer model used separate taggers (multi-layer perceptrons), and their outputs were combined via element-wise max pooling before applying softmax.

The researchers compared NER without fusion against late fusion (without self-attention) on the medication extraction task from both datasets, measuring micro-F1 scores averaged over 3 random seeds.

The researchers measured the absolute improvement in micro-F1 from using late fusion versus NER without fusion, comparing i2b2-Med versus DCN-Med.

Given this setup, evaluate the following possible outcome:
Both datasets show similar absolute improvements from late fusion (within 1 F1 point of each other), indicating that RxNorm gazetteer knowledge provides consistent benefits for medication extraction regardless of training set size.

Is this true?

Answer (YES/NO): YES